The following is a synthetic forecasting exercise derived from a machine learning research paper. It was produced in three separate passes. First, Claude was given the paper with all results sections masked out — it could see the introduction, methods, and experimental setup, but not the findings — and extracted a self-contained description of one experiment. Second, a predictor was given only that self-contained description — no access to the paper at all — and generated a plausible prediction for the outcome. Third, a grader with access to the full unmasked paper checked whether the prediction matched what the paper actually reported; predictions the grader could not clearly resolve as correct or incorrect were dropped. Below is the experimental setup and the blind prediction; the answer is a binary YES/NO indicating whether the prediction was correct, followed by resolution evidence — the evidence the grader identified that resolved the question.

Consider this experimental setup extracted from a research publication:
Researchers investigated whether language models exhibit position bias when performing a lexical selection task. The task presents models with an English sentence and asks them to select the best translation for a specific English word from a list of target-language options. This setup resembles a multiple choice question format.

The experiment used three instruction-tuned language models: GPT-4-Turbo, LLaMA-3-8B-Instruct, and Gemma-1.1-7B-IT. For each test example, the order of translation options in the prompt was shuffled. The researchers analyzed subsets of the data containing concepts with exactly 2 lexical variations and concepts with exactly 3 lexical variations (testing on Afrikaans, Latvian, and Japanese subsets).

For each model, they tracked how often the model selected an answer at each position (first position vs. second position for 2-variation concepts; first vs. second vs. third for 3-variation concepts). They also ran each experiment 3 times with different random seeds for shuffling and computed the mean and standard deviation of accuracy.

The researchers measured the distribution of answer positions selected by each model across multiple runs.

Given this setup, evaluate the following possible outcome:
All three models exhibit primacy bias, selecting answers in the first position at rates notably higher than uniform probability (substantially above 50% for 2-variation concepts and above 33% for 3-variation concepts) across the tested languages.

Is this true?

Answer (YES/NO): NO